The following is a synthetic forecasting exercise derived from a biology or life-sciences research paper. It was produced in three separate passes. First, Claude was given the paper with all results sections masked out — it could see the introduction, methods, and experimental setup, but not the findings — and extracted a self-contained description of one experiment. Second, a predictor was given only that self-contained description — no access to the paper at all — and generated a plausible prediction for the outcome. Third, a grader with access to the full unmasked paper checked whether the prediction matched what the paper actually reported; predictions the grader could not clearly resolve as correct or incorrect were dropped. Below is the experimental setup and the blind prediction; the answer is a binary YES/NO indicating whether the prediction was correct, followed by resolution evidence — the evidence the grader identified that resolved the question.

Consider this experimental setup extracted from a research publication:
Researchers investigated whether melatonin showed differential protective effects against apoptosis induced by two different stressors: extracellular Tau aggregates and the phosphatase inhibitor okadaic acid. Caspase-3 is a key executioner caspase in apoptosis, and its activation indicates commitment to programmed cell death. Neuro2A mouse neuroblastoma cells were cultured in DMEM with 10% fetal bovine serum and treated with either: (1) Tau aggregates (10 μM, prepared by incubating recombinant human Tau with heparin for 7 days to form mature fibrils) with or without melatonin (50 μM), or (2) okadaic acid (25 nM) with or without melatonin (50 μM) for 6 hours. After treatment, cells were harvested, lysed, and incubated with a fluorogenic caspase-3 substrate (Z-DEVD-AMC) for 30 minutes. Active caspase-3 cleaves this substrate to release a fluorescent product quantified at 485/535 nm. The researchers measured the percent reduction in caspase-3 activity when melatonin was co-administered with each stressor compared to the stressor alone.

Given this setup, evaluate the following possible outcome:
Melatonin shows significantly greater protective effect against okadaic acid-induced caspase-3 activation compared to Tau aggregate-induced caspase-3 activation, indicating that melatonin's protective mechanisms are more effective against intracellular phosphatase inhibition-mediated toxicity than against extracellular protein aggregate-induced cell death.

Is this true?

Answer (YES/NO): YES